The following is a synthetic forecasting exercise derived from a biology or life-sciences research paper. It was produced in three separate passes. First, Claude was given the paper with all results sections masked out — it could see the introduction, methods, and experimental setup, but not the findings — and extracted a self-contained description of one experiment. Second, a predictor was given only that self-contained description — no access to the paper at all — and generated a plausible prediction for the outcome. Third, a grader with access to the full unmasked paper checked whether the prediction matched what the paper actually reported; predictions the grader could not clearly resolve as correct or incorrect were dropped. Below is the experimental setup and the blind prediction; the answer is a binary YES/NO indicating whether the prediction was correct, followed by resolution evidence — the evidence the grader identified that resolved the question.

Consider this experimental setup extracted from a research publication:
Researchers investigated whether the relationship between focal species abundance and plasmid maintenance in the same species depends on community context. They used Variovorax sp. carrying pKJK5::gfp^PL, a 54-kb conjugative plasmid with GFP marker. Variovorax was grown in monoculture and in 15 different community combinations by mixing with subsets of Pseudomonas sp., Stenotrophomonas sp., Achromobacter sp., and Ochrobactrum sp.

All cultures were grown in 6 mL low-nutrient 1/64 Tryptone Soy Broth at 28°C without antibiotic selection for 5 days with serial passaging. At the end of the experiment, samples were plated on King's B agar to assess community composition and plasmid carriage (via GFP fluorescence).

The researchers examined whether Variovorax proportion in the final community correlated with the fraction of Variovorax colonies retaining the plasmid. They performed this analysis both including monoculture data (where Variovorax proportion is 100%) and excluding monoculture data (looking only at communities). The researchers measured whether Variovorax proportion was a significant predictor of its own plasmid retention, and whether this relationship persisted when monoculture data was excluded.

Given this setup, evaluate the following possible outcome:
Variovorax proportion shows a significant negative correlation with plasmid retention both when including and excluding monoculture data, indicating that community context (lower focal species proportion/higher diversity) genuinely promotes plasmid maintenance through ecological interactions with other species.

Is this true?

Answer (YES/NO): NO